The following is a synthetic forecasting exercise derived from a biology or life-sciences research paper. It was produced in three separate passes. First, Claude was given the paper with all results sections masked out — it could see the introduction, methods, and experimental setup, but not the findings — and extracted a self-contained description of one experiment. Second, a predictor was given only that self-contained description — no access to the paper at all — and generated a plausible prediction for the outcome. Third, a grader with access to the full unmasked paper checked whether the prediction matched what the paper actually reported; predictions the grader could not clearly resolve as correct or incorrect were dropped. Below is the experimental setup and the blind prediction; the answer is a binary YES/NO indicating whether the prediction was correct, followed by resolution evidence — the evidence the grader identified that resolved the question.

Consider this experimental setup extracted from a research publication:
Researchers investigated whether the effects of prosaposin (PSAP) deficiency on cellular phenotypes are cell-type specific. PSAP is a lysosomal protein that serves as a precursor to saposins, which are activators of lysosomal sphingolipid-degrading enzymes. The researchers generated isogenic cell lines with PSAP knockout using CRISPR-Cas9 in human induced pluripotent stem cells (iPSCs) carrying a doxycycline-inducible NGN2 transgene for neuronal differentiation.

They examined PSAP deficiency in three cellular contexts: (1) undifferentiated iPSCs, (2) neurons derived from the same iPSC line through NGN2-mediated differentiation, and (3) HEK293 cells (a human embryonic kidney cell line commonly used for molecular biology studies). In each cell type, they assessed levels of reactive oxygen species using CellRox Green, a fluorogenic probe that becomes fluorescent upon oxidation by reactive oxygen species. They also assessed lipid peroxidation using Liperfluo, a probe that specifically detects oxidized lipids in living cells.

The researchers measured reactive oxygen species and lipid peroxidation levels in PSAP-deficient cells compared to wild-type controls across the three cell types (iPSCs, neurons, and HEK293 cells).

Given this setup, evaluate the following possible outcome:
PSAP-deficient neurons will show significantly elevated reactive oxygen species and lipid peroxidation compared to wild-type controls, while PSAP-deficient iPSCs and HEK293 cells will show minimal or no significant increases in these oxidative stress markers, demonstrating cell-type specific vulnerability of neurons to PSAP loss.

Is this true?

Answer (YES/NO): YES